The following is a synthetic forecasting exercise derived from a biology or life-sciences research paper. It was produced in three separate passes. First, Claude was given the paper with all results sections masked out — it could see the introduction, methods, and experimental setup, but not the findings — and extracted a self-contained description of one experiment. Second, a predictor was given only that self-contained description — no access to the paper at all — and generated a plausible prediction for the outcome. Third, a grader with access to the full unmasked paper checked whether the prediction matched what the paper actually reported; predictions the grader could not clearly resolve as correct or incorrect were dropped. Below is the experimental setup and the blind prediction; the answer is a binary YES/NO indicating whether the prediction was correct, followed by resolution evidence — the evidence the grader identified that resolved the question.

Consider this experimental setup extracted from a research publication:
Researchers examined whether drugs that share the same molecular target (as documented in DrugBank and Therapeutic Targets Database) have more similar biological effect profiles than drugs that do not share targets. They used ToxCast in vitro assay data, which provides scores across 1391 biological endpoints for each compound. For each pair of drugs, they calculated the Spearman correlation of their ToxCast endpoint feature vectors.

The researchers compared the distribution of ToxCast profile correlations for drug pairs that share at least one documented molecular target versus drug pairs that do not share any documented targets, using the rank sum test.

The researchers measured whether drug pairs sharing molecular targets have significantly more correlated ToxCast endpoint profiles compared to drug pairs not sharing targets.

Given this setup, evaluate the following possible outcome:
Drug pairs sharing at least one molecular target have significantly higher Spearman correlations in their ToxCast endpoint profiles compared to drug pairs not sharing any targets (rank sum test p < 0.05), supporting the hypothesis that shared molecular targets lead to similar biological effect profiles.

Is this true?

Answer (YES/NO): YES